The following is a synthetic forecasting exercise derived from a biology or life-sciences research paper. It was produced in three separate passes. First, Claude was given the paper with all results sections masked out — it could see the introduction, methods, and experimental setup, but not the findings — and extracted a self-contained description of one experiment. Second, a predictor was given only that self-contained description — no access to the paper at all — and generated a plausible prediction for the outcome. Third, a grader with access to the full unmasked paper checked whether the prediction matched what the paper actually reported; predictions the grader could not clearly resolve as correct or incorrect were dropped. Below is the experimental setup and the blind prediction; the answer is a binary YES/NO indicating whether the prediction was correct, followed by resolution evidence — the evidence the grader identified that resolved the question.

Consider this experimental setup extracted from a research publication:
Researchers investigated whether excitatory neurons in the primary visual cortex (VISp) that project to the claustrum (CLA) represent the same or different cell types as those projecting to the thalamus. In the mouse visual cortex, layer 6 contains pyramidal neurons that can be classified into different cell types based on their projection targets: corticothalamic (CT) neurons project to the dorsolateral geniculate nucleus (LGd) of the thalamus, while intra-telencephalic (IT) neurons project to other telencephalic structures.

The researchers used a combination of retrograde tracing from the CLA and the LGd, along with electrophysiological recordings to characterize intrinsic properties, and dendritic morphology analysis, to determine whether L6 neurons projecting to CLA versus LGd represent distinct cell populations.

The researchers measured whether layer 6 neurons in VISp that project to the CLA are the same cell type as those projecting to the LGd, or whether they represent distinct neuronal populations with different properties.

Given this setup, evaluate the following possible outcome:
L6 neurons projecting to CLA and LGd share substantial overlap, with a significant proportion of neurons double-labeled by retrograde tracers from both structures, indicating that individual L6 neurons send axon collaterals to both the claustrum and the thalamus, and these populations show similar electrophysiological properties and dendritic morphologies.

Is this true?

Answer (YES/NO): NO